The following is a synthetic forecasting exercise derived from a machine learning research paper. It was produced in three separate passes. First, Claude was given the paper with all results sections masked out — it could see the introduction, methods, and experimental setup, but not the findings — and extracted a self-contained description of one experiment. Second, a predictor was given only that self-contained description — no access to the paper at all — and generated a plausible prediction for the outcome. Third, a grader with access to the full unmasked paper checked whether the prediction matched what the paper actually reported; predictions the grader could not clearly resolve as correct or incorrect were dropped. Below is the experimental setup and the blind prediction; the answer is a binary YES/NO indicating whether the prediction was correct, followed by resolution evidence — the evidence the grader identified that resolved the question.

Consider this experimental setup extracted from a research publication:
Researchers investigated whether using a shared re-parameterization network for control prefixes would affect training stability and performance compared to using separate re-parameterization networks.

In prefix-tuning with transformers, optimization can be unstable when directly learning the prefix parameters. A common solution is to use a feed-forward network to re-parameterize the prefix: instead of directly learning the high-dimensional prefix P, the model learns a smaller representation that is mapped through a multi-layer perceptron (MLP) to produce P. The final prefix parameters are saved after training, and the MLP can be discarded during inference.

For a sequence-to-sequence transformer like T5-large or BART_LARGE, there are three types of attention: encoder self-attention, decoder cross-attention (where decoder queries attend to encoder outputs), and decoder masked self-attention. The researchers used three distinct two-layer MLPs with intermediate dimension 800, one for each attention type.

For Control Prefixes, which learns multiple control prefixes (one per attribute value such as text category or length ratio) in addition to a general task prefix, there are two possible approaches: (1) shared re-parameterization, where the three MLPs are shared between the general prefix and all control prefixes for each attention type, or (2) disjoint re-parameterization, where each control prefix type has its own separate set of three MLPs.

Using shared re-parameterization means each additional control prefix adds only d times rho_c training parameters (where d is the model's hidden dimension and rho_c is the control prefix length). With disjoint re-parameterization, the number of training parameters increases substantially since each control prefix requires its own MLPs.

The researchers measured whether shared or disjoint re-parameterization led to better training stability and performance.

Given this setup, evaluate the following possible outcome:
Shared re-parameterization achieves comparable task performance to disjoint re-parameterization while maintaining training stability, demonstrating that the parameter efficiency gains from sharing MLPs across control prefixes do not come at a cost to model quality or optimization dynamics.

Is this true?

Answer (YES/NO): NO